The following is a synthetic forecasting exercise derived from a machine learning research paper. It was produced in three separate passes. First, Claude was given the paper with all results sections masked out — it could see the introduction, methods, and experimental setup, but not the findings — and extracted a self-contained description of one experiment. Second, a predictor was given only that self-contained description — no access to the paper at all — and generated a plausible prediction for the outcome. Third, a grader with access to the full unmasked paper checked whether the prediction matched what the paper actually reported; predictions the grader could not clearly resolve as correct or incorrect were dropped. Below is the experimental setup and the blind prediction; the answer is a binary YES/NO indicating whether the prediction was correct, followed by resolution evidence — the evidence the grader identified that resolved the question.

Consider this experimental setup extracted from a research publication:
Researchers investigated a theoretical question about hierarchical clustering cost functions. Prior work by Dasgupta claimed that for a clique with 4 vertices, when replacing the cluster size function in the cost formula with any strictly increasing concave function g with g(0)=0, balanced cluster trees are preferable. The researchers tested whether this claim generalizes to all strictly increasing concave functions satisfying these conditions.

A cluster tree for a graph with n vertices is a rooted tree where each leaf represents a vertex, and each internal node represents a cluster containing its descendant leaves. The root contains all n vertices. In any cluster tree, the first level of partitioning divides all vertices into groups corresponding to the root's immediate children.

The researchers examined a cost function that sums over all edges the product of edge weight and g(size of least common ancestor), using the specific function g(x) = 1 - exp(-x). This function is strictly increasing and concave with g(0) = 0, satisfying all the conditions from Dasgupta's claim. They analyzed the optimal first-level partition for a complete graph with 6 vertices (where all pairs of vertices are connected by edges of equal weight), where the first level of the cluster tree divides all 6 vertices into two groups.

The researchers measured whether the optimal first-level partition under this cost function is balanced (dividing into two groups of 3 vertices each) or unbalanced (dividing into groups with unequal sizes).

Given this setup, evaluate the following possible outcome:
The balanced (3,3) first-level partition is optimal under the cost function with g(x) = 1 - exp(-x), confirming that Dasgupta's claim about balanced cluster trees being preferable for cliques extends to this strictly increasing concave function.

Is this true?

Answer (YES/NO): NO